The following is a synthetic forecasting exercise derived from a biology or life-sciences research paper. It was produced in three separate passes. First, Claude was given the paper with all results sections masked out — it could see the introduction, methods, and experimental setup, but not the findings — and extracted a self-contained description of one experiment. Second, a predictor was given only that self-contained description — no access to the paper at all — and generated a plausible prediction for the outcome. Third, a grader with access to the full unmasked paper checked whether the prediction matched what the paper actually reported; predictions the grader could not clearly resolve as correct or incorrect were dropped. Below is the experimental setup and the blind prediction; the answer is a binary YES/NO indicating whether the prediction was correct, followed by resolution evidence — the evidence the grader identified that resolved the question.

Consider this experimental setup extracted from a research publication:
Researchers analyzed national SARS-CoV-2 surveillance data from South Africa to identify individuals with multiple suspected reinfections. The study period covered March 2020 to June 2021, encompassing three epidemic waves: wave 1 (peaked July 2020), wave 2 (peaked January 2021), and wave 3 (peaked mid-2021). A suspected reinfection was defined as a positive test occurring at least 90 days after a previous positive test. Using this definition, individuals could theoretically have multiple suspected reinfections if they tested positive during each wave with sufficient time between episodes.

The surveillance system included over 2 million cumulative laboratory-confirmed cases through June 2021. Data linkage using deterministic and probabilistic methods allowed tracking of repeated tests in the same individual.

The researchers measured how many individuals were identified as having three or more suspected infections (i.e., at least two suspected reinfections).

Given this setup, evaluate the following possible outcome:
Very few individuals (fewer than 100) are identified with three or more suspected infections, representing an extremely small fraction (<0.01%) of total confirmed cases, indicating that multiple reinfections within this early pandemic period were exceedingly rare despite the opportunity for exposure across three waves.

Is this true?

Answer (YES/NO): YES